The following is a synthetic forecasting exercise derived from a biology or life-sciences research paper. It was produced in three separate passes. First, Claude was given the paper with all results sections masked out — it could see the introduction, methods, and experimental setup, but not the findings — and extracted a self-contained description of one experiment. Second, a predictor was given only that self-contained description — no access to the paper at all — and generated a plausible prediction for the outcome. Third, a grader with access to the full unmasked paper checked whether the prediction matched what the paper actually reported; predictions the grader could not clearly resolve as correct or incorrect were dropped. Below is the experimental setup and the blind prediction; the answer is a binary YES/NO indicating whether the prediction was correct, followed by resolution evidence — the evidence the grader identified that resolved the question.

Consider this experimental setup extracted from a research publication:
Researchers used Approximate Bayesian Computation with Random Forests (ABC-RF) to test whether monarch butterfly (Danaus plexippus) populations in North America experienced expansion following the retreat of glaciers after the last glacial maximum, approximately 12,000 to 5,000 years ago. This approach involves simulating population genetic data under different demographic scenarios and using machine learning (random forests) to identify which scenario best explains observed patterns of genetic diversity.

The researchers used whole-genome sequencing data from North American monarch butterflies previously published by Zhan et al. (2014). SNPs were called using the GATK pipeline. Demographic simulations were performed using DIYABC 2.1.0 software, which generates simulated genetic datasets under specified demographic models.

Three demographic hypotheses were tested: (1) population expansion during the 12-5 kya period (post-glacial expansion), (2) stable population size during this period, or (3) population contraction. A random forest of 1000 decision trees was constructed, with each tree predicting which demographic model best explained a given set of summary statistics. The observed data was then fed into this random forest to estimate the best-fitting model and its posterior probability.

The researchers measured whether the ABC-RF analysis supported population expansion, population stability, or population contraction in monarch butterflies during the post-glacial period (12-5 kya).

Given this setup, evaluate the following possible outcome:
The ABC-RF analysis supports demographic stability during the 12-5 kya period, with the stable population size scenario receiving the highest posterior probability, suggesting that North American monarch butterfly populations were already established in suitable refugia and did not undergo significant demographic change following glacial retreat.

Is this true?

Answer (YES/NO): NO